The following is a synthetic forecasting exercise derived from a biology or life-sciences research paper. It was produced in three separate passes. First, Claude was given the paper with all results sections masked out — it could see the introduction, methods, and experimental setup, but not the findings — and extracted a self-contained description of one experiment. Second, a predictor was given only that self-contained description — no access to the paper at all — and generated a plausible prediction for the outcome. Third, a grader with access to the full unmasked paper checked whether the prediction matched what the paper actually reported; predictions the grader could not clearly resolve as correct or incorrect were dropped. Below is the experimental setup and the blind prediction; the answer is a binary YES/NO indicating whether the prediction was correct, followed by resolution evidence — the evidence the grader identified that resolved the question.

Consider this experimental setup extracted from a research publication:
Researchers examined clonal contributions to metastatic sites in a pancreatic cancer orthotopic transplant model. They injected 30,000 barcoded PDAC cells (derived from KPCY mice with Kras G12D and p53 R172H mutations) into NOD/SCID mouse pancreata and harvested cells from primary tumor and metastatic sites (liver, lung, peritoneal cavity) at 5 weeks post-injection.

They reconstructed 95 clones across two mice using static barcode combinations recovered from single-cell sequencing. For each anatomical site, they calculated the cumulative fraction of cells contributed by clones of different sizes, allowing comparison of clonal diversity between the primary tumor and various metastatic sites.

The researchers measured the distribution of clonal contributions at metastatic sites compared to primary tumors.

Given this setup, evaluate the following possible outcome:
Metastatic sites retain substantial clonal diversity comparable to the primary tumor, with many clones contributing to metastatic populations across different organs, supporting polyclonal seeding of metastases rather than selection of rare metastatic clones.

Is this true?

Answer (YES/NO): NO